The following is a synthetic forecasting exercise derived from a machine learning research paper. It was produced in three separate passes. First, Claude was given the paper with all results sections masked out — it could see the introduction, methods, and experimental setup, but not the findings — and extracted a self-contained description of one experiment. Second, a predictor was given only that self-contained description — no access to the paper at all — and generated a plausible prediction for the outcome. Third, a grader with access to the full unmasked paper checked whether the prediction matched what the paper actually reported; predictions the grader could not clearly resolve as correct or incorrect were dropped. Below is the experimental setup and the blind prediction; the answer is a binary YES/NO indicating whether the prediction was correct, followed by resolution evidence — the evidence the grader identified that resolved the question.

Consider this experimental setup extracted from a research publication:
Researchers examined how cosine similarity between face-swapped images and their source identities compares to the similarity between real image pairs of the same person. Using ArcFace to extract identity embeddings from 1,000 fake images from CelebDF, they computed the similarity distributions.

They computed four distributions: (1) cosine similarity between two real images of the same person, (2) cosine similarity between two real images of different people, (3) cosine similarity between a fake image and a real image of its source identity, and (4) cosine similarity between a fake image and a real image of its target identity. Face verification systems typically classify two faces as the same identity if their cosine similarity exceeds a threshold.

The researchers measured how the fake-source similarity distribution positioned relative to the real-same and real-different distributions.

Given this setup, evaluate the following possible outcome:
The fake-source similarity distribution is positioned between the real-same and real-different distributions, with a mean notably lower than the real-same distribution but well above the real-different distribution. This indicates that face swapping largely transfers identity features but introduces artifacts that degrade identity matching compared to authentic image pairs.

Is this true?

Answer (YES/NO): YES